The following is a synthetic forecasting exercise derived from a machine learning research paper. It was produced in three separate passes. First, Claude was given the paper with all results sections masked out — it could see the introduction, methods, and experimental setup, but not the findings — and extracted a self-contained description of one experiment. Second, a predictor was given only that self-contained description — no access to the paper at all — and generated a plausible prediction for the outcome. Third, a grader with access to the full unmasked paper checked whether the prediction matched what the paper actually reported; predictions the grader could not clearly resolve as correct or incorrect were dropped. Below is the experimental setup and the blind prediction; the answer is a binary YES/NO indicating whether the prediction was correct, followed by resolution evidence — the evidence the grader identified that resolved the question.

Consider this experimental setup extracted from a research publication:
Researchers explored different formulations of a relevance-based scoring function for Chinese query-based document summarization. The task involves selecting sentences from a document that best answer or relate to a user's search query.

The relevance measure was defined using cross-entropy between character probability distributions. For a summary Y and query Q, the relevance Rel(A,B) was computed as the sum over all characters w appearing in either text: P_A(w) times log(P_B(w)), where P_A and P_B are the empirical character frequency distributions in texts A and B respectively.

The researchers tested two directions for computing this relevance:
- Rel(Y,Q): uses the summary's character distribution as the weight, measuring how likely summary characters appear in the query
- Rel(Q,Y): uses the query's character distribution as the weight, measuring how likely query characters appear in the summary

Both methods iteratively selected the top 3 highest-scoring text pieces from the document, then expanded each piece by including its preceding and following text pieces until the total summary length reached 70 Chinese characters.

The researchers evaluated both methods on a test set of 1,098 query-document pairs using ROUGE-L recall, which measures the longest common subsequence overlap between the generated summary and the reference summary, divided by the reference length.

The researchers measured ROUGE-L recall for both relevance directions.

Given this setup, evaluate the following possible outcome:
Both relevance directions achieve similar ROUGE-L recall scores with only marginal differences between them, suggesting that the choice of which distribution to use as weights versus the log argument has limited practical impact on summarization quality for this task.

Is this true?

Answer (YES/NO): NO